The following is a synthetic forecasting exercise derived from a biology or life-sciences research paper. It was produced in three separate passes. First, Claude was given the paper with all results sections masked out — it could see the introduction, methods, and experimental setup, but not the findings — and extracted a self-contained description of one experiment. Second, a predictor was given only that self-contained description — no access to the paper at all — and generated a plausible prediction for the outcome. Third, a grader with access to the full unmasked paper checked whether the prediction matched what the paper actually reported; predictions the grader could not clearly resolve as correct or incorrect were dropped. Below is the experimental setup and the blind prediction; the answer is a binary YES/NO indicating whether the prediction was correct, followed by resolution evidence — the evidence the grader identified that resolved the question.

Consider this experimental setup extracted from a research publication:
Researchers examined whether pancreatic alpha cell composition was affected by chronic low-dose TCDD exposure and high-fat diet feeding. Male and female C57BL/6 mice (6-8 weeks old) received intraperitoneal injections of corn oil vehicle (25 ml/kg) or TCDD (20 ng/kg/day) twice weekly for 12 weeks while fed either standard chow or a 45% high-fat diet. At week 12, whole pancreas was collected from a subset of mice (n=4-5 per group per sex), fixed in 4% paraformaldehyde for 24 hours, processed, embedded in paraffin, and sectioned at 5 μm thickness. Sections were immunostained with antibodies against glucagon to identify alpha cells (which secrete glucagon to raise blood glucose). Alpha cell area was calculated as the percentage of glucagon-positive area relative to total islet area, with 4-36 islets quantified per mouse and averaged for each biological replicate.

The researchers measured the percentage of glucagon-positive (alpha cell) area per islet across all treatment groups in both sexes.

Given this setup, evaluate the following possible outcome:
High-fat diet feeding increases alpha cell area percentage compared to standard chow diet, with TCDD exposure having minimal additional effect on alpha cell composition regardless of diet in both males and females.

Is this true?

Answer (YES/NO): NO